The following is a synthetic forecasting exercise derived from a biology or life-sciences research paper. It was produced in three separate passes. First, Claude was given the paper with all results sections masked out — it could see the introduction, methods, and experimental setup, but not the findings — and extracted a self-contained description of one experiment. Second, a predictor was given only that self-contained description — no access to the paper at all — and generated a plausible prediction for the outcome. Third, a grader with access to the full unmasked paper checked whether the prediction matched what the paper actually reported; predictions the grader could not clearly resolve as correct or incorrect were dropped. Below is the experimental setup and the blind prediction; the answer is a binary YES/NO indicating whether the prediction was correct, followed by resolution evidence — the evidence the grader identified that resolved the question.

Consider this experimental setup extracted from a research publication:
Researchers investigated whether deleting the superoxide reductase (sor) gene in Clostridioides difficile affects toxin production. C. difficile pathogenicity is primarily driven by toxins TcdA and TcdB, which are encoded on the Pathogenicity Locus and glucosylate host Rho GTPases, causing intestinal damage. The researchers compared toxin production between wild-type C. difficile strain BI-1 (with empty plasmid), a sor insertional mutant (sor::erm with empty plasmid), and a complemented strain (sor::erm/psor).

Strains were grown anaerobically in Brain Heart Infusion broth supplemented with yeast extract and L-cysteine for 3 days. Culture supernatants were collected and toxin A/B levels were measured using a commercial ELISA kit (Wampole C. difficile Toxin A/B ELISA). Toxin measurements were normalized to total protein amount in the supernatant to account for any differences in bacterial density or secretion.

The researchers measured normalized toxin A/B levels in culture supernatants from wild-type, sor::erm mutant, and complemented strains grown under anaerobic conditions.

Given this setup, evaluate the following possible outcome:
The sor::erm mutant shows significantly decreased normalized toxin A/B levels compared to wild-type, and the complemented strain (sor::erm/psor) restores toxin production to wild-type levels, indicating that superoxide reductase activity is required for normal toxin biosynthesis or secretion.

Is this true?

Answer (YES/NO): NO